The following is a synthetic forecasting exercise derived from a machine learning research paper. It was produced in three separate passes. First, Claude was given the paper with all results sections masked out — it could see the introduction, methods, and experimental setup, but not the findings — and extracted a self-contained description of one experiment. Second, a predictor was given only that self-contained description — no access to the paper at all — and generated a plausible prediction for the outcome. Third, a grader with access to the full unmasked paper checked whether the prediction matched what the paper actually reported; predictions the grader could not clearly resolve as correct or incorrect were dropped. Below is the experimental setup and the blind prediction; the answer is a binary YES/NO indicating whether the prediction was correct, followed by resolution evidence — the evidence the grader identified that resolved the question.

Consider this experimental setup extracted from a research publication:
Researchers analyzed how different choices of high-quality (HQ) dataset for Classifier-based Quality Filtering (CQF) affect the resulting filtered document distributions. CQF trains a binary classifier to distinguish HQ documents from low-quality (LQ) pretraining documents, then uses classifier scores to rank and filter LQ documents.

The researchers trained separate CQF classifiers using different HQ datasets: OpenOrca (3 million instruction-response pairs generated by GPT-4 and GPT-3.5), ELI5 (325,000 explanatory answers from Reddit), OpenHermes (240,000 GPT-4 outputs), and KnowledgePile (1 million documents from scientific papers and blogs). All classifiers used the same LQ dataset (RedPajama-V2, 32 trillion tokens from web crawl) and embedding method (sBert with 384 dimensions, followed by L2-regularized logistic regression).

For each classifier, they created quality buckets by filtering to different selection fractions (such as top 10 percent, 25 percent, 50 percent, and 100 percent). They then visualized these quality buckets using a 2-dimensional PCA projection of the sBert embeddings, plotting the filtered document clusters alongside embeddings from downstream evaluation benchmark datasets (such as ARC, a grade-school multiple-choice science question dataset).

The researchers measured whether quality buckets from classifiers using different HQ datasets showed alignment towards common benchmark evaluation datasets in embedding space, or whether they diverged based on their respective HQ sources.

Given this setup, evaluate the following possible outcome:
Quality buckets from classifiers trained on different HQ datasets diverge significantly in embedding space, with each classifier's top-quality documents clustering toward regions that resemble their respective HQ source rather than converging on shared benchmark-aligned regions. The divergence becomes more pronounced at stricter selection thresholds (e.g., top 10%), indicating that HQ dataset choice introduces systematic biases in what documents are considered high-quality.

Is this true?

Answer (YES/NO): NO